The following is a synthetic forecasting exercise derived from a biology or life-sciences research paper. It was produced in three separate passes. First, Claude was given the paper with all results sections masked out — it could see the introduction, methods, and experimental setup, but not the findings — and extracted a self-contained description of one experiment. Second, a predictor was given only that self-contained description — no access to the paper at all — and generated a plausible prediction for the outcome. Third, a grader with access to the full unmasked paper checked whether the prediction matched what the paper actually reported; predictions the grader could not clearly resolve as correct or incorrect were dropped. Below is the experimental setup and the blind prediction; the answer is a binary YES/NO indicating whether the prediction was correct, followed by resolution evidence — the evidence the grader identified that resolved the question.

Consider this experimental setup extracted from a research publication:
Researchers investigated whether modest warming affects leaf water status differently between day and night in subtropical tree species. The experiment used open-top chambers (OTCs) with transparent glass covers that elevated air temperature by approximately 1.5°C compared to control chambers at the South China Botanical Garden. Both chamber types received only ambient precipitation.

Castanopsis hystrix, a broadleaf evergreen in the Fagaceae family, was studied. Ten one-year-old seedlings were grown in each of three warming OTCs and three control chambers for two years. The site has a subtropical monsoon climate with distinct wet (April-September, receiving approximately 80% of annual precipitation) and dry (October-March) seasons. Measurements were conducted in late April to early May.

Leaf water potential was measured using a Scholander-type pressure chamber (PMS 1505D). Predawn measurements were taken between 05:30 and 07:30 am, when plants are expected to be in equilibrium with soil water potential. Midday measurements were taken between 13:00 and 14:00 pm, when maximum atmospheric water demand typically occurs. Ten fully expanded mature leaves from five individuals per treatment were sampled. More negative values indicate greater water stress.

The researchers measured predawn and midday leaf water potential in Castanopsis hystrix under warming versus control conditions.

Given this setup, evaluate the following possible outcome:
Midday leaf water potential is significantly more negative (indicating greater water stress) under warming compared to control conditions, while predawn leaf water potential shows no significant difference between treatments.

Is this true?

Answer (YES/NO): NO